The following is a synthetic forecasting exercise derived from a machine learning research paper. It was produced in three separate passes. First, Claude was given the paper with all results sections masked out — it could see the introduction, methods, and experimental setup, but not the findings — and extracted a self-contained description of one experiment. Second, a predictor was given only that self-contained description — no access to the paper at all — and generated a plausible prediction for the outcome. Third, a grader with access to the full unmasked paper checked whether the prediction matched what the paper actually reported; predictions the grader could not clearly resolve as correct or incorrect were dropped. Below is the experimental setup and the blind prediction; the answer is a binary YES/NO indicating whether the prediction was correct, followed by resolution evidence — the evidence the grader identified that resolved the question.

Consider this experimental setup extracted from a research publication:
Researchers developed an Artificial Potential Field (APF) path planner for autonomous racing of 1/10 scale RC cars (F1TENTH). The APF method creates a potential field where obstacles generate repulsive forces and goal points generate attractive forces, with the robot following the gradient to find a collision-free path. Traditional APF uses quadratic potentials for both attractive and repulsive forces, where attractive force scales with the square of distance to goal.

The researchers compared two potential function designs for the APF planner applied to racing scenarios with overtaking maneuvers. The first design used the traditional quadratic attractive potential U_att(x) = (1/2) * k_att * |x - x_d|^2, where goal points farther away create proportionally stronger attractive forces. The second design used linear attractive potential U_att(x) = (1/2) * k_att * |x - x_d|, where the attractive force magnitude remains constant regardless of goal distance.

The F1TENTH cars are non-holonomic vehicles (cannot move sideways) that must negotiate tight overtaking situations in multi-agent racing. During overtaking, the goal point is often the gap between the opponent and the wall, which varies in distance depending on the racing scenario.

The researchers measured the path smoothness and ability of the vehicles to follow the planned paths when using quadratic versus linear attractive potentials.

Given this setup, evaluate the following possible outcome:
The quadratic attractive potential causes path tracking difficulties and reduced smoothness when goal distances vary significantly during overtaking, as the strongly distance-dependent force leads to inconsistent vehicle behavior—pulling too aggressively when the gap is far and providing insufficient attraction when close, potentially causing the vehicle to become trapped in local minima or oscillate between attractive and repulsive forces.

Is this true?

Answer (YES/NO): NO